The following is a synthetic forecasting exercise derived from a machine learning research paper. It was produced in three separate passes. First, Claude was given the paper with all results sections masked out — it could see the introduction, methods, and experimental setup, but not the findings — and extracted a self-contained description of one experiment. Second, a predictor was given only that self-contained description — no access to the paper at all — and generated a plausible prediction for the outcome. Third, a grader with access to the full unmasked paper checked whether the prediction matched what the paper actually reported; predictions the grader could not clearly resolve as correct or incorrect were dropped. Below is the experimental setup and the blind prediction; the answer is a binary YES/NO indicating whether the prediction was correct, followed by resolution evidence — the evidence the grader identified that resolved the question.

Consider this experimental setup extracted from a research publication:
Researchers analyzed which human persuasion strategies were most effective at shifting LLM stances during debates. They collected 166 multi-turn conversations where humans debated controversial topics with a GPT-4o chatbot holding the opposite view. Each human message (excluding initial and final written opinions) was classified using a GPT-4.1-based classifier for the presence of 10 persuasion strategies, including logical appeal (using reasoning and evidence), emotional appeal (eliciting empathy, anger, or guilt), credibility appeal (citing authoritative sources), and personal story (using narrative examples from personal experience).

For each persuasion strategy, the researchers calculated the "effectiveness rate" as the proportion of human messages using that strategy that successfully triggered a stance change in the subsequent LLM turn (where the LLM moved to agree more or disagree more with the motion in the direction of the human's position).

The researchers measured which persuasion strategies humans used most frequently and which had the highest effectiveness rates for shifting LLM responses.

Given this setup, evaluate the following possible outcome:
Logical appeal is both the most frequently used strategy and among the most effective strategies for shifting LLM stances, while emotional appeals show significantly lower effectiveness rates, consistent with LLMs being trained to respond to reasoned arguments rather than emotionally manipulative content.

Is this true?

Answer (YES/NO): NO